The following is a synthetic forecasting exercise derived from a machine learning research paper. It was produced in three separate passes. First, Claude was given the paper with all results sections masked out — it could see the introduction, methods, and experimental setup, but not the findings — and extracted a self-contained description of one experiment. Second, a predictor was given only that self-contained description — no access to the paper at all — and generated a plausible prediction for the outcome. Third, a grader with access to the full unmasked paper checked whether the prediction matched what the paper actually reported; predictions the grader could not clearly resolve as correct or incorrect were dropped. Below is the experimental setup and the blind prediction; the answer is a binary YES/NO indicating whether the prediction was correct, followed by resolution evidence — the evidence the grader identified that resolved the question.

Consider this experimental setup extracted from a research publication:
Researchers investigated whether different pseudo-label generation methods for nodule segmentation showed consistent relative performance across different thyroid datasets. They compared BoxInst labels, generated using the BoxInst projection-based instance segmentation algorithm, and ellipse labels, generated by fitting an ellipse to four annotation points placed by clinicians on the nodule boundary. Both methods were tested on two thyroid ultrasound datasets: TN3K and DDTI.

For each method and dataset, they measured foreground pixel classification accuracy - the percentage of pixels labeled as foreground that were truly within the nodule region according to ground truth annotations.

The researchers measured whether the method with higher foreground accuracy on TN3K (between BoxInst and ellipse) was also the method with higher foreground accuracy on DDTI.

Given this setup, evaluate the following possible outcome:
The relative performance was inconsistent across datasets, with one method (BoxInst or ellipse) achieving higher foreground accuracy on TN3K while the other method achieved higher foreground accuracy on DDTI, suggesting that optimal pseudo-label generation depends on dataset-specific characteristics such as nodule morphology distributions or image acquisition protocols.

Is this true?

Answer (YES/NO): NO